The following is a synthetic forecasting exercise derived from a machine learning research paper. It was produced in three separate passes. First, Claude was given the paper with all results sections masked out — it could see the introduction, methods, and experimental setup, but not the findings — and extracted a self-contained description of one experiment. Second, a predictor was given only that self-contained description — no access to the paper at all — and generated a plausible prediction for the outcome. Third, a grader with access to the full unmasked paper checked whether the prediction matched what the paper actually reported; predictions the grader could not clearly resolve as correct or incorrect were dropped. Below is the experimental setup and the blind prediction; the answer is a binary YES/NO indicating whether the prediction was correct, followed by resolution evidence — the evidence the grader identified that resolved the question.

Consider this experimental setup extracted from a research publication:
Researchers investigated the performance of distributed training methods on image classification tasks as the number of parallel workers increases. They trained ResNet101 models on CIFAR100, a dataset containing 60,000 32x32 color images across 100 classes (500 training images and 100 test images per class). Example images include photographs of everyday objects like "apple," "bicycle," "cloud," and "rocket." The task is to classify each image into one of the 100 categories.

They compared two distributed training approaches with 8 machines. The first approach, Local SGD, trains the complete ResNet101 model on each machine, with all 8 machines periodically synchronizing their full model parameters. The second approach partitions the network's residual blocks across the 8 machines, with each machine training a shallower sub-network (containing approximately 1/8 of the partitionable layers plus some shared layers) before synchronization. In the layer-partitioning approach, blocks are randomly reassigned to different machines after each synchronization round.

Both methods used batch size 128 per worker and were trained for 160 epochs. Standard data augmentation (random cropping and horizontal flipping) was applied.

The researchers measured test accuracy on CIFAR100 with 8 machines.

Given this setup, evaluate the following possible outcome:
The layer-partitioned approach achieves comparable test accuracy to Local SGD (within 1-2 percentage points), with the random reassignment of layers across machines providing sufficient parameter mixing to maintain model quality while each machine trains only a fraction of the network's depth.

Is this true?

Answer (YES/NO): YES